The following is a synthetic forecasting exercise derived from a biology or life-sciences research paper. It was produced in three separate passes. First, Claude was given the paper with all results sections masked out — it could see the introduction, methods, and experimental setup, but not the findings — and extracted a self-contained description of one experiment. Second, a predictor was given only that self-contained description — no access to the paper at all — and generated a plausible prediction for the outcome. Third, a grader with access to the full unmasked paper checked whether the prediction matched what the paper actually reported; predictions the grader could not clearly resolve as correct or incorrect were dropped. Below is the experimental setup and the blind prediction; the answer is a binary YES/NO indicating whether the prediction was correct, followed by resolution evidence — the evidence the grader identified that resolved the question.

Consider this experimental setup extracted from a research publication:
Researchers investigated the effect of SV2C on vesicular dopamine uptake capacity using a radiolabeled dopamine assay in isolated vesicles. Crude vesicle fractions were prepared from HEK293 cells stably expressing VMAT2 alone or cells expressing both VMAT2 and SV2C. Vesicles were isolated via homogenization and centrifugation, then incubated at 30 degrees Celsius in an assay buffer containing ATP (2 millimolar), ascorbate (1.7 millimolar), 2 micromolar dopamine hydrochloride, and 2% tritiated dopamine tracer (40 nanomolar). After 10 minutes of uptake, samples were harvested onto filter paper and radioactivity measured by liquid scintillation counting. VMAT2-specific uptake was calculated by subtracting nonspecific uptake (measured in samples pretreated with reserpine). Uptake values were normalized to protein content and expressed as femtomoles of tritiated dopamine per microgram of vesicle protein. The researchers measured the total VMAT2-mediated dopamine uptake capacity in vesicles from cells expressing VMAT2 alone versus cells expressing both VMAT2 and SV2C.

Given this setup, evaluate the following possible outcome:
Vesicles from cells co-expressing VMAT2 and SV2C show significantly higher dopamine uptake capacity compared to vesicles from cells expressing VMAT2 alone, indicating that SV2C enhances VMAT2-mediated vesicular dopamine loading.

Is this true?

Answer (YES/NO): YES